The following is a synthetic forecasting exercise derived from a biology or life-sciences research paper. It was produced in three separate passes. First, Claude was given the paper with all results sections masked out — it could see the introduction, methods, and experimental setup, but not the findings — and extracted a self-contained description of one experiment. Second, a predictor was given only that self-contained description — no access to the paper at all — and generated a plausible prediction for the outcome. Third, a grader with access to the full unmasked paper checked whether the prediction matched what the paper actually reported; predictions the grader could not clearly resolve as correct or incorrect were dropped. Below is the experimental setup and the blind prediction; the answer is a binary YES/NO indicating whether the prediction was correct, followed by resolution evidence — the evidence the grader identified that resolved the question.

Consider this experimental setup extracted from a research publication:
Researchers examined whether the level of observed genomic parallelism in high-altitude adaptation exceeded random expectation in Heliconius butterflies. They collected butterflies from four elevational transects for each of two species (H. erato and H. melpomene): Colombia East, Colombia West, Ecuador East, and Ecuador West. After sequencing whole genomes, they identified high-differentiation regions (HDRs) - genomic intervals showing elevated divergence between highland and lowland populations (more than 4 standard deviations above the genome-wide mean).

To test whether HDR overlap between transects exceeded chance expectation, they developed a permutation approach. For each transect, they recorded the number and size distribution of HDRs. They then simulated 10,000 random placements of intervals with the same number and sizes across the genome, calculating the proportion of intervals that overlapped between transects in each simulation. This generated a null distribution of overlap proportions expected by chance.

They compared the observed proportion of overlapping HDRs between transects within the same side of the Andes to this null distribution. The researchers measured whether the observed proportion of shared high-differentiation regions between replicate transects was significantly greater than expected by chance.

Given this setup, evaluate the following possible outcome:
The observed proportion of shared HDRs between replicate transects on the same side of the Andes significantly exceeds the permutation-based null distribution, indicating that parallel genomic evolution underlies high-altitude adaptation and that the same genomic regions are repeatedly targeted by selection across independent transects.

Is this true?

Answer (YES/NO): YES